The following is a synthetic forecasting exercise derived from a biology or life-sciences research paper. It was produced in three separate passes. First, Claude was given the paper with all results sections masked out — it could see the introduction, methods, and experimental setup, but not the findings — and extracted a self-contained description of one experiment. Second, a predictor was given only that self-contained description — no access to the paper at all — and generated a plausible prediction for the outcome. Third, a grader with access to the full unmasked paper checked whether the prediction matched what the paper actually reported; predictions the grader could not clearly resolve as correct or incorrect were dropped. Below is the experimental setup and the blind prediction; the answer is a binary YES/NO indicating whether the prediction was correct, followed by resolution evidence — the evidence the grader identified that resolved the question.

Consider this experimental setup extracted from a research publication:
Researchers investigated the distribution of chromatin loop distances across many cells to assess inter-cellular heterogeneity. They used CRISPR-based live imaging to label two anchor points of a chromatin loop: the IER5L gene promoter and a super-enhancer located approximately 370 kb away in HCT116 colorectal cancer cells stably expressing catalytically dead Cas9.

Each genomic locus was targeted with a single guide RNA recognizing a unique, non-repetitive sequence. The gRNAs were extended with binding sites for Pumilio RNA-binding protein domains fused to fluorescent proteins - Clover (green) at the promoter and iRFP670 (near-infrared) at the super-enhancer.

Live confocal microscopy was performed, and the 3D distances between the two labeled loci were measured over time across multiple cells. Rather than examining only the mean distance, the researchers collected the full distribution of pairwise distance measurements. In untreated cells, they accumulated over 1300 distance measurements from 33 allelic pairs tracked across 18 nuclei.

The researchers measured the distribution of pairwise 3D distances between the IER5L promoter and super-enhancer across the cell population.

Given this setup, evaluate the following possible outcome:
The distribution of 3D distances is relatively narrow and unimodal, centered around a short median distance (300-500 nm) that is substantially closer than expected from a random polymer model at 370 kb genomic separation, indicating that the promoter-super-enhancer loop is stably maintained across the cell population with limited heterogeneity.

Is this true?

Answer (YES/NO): NO